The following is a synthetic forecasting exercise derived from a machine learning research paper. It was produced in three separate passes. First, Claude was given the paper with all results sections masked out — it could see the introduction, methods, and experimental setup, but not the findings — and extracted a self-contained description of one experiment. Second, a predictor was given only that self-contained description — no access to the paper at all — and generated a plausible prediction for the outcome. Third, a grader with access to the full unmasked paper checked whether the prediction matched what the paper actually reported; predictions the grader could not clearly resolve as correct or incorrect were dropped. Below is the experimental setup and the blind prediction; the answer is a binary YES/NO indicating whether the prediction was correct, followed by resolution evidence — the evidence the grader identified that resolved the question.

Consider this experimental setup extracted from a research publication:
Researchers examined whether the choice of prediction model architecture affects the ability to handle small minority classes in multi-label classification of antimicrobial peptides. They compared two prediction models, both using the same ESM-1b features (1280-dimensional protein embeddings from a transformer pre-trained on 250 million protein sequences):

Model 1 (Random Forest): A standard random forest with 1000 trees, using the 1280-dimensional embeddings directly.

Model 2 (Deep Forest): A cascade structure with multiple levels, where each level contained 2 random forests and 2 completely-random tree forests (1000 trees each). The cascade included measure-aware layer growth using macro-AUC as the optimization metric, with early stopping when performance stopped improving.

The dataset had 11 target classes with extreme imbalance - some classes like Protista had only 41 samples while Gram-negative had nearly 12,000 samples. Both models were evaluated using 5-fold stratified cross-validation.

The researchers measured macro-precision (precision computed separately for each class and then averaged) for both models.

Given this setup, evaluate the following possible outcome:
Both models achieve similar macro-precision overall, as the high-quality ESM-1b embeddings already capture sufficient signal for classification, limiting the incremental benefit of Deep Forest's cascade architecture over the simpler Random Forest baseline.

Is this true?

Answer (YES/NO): NO